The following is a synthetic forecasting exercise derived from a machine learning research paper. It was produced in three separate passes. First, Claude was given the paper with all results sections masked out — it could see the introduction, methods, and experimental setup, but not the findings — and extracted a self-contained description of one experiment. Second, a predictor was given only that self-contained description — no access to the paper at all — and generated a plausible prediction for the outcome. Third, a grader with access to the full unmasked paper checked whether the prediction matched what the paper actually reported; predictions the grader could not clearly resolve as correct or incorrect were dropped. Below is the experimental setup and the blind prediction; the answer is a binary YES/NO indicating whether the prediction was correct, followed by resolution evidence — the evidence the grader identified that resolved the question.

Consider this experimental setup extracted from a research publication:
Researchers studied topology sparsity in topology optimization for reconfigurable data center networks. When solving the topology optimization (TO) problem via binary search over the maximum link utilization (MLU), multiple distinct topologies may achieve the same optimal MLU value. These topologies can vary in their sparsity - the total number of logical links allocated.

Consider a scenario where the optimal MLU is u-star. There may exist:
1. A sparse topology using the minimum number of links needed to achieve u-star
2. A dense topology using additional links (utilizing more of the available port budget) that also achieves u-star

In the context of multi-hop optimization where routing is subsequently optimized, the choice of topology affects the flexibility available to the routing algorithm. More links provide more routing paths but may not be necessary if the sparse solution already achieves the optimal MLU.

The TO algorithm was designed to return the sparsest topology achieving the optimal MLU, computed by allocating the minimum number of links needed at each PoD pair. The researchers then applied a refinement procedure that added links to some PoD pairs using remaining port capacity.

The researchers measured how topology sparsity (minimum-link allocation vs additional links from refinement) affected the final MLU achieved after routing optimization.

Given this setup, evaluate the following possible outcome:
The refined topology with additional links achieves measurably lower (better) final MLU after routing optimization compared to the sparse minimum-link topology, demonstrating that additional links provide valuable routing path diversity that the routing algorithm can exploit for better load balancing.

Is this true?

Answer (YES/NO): YES